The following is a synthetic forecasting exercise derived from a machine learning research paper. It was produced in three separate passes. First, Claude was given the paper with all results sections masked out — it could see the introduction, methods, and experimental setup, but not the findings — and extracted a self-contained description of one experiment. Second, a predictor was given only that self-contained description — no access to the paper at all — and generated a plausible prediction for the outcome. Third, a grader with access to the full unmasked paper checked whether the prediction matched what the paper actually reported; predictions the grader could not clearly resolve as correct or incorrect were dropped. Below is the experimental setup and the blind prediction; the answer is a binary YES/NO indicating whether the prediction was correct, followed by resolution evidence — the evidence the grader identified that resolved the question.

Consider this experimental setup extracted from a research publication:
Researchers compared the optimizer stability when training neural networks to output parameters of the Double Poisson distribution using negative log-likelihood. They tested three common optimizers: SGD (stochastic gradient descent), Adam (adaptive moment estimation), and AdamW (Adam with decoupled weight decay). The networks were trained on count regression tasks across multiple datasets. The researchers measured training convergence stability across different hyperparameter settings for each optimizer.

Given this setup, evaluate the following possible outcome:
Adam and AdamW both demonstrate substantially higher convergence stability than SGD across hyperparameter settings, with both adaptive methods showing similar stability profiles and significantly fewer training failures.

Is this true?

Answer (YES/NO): NO